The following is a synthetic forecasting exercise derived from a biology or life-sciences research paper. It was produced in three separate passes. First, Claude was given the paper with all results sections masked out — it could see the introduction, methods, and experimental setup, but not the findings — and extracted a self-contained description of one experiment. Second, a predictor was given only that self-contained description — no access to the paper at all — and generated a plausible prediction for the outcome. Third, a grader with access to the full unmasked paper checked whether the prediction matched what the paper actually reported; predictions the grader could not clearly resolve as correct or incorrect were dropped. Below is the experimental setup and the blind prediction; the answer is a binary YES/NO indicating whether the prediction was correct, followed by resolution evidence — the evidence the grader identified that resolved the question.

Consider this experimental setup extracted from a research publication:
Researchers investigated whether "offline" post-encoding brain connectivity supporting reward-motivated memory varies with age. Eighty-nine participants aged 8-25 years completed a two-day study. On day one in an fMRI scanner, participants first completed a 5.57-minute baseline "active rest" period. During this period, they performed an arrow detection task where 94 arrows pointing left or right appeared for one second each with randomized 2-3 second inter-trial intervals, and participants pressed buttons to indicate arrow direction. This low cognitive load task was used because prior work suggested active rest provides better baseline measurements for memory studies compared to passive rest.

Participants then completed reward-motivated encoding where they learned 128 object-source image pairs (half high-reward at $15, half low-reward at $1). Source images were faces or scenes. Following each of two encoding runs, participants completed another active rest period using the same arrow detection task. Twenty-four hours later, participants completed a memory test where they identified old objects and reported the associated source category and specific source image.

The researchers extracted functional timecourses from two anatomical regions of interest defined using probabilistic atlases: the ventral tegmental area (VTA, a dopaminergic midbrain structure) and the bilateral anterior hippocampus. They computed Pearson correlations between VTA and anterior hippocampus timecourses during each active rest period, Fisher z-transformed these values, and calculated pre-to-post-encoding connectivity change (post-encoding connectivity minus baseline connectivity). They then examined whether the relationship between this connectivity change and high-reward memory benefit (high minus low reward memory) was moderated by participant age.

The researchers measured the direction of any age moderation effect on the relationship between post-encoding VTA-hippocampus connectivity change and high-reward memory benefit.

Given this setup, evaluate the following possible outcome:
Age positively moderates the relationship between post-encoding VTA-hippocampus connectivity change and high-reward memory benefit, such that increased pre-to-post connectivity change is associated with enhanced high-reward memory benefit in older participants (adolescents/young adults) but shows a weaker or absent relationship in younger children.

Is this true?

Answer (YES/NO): NO